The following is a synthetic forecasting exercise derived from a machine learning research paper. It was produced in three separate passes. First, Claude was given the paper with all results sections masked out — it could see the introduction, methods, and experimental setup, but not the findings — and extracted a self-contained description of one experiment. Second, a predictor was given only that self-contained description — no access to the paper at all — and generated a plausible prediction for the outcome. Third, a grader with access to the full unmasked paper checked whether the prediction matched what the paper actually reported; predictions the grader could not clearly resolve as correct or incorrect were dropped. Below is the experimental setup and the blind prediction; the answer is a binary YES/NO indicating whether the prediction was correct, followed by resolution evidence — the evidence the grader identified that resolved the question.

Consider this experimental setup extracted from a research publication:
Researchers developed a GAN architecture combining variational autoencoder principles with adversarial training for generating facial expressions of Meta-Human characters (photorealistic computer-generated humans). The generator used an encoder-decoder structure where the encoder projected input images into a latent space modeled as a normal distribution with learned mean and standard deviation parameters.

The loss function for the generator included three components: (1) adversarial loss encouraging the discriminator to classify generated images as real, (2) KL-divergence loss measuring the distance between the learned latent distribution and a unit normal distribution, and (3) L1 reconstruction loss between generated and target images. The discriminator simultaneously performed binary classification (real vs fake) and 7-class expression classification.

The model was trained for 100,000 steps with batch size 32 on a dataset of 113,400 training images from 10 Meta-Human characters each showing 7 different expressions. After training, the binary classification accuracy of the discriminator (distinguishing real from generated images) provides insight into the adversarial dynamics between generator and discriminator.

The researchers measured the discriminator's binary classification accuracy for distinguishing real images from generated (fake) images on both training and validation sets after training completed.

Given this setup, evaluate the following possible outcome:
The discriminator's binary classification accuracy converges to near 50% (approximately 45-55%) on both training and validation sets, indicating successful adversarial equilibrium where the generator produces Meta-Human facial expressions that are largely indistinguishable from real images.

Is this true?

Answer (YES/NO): NO